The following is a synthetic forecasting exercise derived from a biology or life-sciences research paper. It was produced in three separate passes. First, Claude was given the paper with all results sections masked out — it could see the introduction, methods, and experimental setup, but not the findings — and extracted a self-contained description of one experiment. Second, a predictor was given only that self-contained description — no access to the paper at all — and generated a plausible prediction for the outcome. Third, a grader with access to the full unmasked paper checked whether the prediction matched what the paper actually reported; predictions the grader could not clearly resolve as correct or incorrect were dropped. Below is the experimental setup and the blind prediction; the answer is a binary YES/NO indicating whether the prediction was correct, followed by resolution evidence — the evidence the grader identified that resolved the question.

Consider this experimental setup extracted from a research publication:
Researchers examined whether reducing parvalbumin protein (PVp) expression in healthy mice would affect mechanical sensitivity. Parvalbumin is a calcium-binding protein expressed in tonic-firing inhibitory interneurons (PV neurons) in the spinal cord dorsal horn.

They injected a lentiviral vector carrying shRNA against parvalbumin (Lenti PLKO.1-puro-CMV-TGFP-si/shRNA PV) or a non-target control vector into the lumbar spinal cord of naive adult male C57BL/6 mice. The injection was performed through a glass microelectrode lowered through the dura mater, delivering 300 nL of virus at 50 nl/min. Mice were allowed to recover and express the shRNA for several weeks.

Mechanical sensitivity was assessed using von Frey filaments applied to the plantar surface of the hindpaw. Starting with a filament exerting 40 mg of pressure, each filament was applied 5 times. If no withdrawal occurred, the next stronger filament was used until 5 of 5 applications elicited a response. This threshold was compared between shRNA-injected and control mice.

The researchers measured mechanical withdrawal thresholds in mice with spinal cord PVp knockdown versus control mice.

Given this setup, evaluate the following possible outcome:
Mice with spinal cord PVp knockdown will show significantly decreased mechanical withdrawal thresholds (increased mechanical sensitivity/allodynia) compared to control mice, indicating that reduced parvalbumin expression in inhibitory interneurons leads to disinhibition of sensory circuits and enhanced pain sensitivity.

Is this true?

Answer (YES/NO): YES